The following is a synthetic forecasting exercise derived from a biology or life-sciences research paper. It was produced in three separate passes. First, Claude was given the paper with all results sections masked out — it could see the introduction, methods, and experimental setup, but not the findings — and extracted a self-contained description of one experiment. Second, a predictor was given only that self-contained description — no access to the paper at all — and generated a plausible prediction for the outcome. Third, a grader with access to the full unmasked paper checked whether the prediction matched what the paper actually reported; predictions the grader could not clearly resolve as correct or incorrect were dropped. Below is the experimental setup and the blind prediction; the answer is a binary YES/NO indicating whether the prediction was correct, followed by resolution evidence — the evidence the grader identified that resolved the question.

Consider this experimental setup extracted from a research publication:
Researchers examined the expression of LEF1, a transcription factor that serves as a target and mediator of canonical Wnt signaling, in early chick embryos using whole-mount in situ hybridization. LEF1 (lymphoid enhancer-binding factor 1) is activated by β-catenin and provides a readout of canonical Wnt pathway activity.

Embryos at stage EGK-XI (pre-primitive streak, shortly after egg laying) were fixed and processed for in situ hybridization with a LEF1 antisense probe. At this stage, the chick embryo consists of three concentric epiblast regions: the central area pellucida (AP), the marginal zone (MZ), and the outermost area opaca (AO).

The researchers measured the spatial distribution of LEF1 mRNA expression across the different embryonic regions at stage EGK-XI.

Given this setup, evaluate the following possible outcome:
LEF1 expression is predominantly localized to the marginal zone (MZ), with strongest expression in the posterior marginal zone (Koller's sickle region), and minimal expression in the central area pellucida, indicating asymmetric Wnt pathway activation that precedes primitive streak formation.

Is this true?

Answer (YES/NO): NO